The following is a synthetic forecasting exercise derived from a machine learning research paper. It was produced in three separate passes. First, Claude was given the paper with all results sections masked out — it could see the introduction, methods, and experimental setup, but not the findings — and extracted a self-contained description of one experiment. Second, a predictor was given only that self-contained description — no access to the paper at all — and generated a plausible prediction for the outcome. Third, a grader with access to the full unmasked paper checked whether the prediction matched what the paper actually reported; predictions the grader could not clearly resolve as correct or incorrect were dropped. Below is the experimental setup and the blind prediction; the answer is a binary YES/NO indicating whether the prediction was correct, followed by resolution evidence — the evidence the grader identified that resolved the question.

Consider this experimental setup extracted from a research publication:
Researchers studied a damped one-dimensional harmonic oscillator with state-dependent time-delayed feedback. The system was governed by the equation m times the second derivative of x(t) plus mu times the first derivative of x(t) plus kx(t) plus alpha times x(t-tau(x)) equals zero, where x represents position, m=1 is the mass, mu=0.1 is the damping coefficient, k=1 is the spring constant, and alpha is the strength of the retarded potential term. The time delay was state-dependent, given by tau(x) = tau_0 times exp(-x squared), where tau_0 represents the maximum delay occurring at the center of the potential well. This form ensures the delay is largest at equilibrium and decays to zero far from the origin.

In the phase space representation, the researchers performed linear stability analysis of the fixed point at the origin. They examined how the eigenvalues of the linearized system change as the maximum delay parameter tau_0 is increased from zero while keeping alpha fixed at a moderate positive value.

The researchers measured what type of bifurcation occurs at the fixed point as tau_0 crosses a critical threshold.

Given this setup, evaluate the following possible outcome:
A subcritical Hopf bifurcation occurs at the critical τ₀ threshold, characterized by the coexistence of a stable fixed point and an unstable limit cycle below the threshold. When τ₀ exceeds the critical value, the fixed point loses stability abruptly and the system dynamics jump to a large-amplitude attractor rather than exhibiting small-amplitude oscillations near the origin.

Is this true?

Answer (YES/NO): NO